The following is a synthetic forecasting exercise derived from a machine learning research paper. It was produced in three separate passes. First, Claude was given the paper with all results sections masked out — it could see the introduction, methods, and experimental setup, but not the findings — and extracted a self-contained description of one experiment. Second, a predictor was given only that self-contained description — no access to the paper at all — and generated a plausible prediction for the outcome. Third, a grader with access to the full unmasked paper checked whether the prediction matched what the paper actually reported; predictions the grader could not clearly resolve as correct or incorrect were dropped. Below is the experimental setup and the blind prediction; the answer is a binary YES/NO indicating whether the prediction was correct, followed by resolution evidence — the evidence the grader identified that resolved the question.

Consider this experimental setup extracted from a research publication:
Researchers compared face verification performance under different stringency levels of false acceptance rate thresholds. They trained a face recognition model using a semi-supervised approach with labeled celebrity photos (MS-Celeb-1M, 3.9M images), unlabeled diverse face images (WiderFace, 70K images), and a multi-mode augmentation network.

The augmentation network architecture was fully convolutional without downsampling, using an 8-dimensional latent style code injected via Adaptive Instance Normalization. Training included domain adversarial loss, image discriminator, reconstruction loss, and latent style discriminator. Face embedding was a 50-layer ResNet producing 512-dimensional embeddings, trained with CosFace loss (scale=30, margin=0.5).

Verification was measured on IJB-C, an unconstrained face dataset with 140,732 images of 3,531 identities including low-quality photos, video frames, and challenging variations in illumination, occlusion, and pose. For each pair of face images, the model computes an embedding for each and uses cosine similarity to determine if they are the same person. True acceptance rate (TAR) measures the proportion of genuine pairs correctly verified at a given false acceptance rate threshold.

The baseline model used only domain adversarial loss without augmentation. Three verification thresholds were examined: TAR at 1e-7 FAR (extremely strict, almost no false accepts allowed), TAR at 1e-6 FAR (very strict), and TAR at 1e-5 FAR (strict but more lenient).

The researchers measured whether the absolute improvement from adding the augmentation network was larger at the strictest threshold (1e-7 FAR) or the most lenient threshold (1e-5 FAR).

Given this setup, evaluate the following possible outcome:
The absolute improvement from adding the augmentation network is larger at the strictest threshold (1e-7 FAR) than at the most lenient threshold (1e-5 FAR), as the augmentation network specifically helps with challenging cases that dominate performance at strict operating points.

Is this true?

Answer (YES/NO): YES